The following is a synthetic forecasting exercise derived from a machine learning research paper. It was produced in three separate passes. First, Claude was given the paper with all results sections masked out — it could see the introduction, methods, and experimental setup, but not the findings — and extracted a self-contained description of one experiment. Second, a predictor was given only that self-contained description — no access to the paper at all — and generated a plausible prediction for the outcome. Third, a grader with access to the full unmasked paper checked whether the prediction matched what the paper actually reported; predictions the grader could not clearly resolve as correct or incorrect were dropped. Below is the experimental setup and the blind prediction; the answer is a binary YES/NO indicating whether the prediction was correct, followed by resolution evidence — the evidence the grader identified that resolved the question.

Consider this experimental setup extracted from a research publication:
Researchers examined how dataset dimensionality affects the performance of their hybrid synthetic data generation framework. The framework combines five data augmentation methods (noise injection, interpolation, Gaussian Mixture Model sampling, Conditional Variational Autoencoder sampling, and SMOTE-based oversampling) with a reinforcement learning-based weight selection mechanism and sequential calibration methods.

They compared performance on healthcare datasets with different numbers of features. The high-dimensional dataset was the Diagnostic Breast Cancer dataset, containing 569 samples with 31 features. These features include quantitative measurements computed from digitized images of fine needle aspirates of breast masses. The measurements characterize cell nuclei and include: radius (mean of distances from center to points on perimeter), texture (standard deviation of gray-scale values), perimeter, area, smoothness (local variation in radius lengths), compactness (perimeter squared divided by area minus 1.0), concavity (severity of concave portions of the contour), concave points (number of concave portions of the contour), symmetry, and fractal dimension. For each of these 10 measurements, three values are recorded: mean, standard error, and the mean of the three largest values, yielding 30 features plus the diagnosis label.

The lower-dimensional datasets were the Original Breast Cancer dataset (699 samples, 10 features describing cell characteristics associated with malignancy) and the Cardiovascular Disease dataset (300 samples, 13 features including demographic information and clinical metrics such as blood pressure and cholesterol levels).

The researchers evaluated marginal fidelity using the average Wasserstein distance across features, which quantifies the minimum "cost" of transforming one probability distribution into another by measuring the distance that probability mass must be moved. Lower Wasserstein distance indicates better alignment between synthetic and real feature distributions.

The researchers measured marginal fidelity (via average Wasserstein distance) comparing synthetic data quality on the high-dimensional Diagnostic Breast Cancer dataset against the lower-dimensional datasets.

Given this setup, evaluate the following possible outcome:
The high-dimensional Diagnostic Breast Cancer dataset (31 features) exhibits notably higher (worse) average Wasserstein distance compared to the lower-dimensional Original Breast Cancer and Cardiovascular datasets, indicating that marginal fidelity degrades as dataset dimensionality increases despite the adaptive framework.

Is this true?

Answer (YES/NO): NO